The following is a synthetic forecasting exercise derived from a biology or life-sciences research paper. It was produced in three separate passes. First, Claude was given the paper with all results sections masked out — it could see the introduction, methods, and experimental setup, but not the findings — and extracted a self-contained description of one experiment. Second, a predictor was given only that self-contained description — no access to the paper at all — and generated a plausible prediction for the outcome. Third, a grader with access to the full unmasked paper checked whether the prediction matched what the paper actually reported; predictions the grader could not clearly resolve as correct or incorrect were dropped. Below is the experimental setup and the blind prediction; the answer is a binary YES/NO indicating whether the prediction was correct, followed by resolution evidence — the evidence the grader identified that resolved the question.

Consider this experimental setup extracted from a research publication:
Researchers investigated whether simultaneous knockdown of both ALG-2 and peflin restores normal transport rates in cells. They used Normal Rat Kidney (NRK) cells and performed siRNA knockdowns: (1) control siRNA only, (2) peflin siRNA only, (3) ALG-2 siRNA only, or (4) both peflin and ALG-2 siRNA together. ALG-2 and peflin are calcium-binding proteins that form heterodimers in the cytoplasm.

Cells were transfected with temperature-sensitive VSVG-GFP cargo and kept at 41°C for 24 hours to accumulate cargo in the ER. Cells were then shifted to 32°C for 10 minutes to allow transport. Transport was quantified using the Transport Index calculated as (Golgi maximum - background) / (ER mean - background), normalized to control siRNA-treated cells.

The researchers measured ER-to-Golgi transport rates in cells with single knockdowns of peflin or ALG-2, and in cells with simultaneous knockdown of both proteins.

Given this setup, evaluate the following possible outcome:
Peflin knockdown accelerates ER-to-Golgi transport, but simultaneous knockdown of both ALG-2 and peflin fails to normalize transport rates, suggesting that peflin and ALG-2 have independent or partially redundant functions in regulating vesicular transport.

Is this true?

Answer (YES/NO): NO